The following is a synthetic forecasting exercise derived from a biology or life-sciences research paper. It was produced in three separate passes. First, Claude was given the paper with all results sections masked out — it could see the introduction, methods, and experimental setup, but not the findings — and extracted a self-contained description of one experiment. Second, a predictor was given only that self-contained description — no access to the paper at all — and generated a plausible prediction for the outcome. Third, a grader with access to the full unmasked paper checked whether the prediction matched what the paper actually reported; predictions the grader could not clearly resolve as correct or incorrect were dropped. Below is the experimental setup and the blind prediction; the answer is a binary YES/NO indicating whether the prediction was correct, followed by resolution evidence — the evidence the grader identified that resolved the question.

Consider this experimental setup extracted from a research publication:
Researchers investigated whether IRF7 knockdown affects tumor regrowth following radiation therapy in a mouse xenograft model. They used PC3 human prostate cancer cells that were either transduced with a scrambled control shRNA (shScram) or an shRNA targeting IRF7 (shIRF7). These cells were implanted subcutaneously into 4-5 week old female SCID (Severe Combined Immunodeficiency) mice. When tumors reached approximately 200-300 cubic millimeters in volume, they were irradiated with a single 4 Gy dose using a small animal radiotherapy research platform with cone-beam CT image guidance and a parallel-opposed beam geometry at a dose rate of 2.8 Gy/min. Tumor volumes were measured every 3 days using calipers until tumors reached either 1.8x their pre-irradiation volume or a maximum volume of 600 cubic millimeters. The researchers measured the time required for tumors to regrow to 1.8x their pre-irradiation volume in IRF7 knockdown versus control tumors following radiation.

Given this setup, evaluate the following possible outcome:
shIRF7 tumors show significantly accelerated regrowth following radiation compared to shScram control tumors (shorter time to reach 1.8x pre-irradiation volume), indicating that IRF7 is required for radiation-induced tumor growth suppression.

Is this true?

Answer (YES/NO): NO